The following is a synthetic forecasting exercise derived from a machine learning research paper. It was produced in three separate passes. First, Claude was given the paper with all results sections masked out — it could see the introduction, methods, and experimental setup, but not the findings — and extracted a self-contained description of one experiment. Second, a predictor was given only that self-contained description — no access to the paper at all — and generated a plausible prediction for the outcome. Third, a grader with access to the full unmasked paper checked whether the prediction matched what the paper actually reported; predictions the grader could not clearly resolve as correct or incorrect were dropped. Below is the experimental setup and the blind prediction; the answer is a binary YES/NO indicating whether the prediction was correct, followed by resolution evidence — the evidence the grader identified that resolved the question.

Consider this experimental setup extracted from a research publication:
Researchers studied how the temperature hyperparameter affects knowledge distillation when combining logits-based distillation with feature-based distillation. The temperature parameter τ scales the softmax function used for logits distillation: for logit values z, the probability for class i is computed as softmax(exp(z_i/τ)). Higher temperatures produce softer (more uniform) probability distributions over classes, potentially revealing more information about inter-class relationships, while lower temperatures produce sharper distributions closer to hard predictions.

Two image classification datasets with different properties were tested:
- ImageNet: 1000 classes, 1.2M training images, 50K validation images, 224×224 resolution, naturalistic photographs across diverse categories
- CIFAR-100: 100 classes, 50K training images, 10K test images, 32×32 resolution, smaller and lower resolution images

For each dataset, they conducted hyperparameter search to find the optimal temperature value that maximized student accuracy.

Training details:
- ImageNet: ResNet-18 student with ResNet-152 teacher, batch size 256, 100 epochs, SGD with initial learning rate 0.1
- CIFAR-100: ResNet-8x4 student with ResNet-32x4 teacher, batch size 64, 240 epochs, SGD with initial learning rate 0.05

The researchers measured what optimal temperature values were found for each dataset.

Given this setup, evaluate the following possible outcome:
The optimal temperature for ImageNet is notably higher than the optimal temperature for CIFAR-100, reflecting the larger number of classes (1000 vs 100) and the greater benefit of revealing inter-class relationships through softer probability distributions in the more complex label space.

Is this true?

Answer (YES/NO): NO